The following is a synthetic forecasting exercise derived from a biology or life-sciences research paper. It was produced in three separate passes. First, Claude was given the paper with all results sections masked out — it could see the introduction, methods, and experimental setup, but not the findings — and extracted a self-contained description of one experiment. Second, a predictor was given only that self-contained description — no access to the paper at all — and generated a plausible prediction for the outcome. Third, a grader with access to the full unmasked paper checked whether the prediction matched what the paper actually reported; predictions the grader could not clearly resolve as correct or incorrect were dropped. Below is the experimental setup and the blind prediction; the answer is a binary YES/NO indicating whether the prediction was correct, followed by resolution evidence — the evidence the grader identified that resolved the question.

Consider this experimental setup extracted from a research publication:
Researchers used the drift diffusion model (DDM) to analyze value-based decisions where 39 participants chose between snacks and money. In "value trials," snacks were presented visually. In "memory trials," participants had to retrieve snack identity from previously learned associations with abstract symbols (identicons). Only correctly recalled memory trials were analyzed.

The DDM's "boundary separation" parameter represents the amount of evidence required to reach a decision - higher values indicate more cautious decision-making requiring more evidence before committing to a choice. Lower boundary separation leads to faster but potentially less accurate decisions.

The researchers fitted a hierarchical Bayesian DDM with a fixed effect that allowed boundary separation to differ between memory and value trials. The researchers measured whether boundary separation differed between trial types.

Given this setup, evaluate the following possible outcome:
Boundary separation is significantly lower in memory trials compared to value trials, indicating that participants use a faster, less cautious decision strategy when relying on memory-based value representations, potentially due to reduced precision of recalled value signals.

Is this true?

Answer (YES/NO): NO